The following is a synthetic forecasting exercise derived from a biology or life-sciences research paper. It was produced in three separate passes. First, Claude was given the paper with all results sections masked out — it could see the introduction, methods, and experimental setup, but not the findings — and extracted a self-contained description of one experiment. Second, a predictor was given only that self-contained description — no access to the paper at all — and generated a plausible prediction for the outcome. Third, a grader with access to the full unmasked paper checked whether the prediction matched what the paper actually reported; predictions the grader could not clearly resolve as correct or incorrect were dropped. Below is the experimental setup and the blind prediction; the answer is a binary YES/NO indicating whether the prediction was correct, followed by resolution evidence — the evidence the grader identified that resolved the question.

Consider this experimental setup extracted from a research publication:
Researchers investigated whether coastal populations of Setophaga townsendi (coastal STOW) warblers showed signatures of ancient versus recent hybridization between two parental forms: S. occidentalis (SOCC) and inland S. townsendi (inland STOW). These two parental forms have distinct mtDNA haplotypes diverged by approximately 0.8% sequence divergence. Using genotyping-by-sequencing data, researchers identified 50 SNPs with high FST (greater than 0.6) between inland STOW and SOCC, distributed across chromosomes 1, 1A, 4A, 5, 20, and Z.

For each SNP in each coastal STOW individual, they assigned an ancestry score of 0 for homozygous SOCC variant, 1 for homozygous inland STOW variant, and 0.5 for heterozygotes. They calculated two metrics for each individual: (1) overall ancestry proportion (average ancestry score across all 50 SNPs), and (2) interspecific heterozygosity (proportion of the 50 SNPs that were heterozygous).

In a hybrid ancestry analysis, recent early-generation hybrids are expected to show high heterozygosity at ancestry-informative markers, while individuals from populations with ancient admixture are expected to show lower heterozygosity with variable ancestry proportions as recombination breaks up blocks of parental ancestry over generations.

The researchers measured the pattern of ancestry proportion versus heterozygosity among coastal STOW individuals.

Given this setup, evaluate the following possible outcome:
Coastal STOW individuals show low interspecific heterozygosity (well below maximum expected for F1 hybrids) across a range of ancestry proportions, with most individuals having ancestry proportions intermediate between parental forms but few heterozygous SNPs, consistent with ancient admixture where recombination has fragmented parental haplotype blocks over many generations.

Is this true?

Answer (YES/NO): YES